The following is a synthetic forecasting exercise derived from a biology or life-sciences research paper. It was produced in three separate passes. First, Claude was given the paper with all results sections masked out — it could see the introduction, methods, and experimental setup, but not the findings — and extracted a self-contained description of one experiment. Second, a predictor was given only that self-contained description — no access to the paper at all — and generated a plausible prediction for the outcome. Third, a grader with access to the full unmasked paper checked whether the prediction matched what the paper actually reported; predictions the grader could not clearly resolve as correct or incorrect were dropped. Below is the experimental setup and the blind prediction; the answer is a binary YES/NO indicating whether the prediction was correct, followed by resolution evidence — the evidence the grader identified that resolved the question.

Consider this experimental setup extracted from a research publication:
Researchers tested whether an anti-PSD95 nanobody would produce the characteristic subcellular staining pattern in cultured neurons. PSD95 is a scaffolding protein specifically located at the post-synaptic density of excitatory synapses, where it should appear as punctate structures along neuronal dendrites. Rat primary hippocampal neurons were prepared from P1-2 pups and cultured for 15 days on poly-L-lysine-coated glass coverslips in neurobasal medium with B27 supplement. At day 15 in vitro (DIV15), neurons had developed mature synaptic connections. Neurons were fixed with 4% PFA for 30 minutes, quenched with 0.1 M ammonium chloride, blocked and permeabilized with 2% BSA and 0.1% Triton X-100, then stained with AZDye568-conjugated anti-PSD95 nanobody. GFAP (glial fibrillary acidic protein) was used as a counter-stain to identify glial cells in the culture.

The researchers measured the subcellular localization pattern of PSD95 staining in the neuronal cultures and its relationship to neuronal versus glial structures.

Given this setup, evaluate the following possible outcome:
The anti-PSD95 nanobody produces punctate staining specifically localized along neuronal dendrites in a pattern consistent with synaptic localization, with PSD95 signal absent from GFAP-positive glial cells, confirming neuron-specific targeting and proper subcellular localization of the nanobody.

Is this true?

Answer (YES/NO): YES